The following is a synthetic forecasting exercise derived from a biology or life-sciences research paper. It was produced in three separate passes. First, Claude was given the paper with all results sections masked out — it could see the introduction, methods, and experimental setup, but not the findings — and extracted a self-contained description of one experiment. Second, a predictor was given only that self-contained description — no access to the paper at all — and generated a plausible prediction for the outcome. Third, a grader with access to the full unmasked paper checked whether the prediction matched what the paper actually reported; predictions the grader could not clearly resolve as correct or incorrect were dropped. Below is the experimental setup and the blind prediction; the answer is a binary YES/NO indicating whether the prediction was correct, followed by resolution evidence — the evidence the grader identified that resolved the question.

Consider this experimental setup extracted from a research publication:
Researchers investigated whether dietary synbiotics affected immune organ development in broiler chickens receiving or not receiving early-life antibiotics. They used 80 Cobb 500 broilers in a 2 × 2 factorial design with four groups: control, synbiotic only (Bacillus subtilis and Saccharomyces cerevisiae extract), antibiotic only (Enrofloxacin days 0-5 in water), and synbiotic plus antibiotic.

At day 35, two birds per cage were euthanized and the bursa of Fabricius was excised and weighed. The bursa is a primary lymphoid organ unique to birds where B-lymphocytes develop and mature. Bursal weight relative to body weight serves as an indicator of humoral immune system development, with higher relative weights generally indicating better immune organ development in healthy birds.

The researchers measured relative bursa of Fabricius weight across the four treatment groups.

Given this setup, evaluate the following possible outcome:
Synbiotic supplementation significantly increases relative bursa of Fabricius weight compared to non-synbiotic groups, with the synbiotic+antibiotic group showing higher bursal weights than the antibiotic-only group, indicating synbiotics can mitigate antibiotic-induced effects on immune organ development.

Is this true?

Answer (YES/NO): NO